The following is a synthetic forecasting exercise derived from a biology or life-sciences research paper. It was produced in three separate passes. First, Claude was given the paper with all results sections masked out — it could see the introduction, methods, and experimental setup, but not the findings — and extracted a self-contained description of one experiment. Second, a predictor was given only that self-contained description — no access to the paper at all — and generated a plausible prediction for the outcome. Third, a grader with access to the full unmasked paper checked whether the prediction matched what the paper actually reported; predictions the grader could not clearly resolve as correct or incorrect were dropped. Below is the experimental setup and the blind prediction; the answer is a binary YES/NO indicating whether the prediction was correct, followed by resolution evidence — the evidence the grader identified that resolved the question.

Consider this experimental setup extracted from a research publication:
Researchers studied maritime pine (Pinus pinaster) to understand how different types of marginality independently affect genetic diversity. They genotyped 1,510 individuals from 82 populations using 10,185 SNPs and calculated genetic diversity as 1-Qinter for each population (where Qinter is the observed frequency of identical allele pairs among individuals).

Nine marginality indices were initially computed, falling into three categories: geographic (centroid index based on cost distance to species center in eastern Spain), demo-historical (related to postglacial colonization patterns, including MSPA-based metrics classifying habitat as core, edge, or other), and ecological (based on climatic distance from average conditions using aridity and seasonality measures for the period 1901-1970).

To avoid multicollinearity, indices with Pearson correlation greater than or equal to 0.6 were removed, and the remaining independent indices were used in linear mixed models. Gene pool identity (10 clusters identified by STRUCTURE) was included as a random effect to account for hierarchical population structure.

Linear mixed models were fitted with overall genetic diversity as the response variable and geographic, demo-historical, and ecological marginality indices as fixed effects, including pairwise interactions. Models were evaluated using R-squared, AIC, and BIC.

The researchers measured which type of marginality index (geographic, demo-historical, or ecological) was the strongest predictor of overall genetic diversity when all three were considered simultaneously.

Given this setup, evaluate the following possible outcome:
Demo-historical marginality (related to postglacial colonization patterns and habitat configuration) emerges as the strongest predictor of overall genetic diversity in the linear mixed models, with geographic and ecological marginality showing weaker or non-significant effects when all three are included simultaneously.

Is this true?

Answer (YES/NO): NO